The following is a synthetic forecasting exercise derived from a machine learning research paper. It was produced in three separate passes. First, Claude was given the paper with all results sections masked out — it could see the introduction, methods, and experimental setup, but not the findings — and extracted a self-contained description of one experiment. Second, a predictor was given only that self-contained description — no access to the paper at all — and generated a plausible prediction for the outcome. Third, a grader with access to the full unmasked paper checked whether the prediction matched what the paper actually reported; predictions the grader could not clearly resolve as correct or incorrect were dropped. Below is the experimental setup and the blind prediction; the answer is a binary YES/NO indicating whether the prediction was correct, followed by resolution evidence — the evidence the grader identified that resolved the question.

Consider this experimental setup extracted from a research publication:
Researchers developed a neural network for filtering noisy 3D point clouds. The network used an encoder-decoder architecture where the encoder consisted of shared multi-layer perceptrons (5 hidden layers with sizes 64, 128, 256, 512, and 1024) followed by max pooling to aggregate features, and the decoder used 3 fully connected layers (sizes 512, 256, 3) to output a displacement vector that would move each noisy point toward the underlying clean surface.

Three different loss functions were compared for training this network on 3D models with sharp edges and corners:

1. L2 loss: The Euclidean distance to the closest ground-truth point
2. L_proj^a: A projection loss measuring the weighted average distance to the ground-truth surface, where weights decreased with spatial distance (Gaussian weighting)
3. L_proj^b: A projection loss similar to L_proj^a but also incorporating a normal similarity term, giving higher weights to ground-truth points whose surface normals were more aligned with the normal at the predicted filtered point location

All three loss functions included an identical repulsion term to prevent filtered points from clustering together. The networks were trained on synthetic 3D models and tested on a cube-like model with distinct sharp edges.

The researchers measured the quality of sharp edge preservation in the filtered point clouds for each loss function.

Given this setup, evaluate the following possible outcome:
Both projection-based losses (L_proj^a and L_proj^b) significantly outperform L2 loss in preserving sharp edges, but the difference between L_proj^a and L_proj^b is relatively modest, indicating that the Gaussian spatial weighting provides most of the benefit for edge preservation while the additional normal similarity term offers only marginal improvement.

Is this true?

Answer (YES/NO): NO